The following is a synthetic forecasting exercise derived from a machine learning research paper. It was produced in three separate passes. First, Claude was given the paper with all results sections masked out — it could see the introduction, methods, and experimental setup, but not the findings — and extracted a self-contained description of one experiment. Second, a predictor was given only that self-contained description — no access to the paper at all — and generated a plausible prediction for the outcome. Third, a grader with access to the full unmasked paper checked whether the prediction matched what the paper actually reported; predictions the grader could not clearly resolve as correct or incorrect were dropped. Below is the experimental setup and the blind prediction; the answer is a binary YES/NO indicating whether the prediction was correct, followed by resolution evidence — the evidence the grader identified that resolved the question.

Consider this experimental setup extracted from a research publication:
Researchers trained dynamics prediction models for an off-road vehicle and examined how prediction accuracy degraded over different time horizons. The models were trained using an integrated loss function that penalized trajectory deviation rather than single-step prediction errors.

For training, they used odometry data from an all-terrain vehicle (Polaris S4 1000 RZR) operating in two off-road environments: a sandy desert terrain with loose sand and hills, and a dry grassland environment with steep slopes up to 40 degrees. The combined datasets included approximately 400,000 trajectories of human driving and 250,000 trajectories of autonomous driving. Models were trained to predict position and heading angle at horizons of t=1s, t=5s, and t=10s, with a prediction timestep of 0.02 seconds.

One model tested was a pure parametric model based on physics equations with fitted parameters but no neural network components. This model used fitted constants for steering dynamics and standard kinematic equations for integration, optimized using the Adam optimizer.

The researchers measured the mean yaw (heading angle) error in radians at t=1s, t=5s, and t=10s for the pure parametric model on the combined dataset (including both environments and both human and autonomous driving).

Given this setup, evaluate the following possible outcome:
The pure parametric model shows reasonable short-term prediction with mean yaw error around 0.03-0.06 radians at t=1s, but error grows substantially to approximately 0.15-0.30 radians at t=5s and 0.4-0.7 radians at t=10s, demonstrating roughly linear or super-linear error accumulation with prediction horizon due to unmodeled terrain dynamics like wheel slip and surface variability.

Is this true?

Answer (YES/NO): NO